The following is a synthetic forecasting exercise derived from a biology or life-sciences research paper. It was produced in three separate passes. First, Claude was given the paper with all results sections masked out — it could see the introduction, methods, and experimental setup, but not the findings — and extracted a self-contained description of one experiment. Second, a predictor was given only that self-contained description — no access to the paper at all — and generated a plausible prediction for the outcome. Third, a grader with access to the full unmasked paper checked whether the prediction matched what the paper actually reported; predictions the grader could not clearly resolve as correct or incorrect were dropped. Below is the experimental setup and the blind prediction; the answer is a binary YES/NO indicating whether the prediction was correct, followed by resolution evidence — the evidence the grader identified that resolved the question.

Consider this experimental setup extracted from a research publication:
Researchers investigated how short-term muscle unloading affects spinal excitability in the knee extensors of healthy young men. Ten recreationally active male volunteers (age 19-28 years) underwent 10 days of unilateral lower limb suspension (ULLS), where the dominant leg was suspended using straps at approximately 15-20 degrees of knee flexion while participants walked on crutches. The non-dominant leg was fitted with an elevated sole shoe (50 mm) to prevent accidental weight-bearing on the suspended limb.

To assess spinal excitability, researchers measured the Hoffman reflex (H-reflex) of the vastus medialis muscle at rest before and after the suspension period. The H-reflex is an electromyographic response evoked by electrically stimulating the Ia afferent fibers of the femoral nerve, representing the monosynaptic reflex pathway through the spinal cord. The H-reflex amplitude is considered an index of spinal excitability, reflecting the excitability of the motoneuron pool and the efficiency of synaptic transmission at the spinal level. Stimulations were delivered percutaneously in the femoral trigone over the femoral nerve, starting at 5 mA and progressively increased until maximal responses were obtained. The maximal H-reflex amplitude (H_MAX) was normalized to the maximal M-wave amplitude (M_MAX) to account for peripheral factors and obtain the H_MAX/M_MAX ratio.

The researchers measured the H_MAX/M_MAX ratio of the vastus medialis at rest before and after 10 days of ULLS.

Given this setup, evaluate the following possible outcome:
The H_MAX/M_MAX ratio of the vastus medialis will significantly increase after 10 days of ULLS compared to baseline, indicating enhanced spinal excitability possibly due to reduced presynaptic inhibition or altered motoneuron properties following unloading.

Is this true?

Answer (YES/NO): YES